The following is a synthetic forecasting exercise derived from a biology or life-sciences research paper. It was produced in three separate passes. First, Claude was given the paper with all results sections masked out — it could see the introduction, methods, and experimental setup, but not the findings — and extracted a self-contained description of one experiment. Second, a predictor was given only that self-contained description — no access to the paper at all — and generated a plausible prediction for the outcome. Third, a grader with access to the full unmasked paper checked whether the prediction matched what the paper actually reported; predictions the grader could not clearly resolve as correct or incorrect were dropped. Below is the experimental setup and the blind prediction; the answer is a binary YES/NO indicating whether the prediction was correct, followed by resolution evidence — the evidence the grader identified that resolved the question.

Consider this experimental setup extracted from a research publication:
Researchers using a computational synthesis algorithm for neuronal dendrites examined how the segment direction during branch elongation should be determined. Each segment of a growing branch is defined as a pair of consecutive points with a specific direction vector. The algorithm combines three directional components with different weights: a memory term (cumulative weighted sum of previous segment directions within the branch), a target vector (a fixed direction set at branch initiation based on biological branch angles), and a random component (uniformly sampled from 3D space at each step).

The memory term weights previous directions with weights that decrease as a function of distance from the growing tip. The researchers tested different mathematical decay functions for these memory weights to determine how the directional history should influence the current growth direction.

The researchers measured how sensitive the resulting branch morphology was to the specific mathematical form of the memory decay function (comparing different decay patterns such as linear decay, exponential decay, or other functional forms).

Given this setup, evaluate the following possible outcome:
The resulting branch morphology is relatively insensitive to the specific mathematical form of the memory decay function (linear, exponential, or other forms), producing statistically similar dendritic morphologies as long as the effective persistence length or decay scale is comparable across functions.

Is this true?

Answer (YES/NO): NO